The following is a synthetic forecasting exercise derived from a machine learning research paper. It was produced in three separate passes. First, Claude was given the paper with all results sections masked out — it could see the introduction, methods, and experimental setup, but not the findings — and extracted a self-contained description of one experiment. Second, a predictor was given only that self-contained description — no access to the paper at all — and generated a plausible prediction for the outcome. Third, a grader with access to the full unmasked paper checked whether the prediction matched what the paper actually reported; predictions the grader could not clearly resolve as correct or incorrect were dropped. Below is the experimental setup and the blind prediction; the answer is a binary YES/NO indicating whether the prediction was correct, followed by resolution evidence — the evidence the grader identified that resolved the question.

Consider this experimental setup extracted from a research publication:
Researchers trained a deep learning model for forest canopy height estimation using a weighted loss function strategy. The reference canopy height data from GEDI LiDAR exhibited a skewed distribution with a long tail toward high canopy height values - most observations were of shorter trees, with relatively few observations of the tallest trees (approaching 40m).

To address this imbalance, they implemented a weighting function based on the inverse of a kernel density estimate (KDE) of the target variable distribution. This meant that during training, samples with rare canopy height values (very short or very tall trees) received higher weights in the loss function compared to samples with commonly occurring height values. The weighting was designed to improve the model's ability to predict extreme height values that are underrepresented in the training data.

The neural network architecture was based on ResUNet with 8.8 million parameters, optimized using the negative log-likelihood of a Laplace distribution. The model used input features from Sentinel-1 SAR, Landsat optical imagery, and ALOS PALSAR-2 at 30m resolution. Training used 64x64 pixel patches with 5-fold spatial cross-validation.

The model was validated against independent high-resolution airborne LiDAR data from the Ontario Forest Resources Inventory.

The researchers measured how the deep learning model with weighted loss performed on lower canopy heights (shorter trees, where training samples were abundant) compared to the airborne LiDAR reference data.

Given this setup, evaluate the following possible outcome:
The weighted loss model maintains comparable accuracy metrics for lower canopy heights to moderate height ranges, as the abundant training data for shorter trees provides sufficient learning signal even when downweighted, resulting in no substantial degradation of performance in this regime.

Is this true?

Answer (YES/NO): NO